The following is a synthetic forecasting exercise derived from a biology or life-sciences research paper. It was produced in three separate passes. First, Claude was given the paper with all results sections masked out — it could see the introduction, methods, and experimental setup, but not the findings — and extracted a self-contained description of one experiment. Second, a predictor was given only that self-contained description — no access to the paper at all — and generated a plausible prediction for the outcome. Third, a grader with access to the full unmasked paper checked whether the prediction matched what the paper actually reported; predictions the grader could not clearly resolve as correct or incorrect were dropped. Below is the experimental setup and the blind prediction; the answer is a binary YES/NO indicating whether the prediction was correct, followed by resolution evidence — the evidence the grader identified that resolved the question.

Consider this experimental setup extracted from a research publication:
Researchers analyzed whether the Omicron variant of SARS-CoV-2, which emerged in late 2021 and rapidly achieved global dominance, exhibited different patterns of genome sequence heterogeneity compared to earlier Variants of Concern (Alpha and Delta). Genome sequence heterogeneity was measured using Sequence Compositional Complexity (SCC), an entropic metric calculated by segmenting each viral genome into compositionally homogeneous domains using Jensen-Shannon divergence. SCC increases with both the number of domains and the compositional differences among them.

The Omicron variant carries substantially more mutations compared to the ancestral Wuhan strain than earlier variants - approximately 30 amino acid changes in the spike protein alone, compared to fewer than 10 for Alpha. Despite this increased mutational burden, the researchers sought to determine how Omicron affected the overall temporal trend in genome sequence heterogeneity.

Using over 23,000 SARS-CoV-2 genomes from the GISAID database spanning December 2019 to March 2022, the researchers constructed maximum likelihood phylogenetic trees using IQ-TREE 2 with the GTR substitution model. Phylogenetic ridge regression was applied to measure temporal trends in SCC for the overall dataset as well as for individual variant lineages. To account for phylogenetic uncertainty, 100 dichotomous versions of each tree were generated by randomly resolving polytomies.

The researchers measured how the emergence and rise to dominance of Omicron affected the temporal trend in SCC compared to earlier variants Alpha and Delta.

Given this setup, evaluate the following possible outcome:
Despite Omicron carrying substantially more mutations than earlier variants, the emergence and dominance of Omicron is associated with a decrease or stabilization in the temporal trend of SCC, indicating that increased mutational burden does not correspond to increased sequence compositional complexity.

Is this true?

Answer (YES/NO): YES